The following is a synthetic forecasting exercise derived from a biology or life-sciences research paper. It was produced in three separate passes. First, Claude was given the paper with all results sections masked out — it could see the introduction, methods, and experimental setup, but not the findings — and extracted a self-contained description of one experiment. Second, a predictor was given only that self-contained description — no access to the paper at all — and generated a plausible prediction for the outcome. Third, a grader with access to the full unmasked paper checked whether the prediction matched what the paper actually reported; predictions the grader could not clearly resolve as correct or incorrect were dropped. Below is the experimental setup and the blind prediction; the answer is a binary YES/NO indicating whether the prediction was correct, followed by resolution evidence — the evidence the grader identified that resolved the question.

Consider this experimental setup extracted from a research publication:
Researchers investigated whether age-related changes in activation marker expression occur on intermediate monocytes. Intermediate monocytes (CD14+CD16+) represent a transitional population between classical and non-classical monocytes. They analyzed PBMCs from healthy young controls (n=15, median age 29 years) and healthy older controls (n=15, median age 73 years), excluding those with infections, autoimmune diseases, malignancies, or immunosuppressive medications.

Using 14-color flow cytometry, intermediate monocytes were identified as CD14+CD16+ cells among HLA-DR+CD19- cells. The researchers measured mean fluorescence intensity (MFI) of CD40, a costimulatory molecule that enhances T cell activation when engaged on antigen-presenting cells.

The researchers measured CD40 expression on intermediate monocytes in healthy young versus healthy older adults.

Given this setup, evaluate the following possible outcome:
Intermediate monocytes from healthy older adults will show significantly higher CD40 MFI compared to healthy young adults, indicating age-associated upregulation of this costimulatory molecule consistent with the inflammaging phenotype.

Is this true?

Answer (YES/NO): NO